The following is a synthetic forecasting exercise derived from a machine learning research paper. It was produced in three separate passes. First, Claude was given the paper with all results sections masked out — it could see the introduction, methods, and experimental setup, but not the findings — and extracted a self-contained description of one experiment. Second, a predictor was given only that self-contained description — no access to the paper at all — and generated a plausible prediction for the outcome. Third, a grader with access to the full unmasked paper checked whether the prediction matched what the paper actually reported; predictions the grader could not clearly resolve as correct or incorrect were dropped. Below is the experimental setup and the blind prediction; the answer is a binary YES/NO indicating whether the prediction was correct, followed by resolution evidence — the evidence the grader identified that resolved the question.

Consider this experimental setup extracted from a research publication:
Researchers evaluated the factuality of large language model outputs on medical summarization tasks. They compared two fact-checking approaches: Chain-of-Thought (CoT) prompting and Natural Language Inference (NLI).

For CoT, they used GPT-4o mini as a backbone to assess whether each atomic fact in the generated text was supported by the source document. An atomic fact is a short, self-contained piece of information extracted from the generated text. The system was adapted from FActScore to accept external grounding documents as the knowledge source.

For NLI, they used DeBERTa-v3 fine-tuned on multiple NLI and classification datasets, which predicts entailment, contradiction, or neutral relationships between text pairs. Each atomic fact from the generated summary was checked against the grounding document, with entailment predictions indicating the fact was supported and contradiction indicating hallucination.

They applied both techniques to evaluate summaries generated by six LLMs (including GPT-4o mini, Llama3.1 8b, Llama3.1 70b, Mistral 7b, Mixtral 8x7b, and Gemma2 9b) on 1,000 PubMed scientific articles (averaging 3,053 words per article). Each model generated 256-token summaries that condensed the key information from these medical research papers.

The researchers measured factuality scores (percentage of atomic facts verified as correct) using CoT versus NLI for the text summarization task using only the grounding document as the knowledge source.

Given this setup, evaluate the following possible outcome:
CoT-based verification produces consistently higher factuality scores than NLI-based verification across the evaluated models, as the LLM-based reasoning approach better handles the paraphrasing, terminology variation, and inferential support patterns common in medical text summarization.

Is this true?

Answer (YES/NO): YES